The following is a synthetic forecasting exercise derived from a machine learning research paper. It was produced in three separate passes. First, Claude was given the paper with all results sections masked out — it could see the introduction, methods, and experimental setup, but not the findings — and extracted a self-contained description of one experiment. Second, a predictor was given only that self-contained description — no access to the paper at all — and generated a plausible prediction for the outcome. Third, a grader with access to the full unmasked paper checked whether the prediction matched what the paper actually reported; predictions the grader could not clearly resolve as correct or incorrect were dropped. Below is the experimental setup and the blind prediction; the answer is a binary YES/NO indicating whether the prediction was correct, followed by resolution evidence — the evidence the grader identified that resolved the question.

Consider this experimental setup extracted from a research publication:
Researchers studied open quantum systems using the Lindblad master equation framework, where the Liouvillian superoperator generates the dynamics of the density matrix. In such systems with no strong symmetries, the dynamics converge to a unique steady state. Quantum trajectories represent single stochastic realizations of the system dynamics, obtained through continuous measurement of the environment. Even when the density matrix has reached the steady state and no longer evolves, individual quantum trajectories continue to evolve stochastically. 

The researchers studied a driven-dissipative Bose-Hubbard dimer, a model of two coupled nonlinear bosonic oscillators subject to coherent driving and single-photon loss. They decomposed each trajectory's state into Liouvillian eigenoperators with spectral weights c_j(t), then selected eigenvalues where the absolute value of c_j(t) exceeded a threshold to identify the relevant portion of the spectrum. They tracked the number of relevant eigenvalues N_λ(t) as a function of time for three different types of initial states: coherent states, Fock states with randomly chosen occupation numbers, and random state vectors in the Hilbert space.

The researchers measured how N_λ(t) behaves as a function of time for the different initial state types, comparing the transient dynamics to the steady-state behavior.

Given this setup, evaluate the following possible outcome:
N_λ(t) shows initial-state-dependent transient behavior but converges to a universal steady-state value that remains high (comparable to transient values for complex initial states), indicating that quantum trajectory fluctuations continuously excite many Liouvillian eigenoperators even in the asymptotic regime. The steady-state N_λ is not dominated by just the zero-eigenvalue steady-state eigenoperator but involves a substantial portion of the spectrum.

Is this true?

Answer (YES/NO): NO